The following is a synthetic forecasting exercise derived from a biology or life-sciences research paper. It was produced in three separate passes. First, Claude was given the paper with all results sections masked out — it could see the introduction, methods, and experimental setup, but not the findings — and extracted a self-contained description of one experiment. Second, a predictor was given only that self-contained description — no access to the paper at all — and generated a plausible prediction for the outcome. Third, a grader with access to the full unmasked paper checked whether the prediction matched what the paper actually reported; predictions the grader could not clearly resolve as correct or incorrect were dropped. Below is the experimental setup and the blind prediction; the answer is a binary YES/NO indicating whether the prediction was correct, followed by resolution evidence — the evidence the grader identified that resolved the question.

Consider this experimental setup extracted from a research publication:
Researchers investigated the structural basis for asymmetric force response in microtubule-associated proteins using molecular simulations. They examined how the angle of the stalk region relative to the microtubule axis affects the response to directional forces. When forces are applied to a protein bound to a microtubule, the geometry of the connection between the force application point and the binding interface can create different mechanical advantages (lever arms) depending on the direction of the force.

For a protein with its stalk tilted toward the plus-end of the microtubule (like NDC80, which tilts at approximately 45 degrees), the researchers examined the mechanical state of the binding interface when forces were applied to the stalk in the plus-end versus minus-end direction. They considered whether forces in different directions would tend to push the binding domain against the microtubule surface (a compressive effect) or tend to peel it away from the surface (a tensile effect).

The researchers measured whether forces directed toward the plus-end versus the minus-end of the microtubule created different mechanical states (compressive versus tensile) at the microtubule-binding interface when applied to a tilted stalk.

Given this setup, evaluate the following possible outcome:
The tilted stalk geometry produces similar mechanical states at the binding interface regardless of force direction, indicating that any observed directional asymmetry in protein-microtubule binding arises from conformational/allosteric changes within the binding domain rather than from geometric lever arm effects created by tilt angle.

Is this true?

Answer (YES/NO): NO